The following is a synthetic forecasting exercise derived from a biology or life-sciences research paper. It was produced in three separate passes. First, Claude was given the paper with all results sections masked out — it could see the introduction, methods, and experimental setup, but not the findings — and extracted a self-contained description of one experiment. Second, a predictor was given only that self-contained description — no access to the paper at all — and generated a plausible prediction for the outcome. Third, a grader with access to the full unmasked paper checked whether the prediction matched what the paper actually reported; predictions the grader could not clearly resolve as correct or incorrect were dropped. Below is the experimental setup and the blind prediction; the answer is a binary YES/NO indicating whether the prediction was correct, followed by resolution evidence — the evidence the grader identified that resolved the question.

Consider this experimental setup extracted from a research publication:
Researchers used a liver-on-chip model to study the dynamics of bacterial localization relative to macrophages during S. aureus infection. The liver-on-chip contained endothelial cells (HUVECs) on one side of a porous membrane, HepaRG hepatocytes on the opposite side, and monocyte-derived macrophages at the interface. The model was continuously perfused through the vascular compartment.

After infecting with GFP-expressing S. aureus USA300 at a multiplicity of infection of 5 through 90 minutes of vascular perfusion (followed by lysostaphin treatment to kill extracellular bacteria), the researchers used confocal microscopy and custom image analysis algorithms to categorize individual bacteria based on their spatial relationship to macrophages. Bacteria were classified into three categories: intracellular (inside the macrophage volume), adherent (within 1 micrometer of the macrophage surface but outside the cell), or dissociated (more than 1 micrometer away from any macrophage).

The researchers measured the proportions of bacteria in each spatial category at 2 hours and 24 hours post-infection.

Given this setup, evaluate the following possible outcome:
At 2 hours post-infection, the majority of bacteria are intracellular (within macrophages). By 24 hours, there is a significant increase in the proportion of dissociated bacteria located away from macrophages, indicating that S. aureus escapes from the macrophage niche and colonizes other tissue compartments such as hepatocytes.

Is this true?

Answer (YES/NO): NO